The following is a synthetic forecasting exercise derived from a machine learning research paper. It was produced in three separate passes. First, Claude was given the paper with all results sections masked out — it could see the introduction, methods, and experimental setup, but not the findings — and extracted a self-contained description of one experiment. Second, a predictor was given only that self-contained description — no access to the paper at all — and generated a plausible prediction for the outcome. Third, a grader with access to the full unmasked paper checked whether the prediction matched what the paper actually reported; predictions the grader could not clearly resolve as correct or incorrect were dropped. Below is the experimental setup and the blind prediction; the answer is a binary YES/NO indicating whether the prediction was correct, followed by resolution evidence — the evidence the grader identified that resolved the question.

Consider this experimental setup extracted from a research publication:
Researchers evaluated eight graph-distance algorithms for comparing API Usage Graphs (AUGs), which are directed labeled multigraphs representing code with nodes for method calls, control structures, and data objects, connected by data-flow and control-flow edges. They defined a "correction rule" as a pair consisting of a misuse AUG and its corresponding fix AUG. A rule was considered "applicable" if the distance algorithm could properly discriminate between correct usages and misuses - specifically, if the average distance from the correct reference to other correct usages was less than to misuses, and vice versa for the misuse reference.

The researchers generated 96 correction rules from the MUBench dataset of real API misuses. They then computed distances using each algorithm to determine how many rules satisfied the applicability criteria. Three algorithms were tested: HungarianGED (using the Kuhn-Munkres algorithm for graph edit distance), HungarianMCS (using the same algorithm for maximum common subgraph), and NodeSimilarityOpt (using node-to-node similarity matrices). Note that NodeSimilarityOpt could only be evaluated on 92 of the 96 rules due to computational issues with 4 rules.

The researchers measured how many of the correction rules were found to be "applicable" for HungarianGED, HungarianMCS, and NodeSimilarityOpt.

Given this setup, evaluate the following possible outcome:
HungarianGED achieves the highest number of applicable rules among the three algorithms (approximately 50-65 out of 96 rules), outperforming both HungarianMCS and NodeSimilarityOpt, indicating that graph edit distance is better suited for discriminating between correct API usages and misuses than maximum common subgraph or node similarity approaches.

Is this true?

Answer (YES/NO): NO